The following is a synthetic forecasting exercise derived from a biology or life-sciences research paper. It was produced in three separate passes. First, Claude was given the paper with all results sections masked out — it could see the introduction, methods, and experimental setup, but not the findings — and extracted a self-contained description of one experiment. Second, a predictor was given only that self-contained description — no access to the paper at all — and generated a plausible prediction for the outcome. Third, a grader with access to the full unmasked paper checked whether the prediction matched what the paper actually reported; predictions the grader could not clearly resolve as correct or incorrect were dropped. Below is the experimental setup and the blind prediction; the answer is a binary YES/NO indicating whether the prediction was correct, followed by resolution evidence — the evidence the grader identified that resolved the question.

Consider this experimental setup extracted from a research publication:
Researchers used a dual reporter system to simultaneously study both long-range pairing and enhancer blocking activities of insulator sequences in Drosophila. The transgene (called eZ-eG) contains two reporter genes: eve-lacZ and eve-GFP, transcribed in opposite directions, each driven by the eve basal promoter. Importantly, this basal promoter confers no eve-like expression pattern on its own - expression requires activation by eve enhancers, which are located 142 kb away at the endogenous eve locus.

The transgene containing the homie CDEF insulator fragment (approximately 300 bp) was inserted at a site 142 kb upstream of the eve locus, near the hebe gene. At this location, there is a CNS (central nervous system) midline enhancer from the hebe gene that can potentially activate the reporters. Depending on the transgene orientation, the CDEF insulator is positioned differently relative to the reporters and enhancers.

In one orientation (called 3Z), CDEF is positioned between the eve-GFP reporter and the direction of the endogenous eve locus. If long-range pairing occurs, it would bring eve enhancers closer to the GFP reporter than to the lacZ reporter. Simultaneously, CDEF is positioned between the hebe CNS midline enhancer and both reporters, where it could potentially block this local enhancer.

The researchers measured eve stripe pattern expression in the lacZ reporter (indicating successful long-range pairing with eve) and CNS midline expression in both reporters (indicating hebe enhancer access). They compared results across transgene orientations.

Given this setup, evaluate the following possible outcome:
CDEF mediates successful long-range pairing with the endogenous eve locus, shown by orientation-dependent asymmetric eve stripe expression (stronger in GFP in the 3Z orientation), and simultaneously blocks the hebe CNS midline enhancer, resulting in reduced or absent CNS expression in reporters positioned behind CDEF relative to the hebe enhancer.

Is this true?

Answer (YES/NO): NO